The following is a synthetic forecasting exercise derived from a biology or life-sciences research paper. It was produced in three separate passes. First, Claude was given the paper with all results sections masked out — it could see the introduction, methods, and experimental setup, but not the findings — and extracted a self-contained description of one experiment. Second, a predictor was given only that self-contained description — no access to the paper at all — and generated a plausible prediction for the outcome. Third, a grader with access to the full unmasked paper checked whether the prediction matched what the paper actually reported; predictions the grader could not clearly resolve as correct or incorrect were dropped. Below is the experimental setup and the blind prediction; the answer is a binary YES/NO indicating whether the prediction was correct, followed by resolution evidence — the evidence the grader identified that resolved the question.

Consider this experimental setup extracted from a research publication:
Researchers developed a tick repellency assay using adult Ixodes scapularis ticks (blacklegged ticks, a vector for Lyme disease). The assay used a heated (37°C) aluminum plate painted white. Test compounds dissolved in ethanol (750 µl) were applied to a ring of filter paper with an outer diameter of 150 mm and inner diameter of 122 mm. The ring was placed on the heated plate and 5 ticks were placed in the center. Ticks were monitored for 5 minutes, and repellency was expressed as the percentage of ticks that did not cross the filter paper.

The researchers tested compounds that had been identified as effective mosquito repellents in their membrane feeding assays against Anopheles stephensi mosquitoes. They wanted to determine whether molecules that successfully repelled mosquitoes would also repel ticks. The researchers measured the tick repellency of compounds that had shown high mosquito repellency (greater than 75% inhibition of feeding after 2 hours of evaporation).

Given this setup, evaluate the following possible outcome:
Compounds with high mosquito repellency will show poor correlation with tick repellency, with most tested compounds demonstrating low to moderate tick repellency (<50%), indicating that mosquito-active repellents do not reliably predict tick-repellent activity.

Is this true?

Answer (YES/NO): NO